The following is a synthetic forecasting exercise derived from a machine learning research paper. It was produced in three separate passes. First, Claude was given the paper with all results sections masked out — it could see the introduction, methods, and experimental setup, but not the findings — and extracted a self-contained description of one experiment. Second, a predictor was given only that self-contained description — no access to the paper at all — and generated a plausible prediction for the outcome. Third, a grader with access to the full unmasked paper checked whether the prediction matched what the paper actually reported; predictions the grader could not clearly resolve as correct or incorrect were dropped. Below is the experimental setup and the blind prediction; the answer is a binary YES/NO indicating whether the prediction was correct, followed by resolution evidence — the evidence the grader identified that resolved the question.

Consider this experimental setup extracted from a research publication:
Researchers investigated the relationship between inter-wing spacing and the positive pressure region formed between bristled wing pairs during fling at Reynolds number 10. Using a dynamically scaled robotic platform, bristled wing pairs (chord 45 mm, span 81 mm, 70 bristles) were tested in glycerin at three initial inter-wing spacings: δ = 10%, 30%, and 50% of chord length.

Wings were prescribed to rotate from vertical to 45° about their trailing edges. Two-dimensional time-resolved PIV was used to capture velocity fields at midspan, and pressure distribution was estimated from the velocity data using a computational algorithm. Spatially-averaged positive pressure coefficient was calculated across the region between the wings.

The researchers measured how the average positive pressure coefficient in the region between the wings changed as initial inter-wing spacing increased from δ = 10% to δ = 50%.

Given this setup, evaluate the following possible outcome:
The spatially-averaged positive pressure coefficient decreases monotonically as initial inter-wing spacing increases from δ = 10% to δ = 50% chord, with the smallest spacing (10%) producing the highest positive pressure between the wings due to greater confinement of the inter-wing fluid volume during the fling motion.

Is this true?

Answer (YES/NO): YES